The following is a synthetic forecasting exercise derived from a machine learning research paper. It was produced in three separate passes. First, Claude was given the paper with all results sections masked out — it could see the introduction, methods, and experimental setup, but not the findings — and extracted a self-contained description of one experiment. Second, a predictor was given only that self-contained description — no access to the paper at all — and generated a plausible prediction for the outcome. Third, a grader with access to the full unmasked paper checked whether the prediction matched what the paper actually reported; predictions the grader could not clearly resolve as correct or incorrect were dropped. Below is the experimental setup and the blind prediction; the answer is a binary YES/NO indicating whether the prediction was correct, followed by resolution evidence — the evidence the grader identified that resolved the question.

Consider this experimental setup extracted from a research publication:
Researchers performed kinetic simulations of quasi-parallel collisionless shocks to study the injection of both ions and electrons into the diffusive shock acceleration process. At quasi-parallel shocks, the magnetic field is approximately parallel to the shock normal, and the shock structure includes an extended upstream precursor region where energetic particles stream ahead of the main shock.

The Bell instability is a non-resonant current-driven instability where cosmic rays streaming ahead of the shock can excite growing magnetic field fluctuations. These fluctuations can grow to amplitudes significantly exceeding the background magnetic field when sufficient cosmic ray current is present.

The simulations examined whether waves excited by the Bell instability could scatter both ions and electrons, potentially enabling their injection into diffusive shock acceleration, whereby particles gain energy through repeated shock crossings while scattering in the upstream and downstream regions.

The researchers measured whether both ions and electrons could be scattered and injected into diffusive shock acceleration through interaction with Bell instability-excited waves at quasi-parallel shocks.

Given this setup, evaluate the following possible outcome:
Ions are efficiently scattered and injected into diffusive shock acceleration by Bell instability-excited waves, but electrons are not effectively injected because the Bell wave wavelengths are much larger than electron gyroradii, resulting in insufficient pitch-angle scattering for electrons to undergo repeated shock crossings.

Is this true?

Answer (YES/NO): NO